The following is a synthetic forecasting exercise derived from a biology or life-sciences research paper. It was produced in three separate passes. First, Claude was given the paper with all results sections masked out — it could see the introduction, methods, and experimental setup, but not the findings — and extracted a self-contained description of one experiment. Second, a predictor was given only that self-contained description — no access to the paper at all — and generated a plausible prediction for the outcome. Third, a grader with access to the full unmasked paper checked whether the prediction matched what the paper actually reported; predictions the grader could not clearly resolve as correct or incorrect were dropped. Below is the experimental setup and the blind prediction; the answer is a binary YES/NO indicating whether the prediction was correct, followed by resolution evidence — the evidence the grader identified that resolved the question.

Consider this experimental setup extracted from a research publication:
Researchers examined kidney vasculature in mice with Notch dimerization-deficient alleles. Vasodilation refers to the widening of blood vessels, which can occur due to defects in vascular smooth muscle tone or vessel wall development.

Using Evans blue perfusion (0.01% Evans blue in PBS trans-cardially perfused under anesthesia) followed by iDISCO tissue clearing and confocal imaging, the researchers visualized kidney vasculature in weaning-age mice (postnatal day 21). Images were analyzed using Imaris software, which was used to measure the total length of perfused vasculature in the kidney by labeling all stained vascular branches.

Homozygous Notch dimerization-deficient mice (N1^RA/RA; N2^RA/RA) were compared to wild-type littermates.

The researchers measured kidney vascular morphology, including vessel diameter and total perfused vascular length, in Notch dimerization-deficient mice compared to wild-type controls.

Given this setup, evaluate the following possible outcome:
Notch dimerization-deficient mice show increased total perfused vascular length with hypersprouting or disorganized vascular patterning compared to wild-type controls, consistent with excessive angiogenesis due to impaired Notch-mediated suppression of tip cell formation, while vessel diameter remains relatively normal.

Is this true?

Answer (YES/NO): NO